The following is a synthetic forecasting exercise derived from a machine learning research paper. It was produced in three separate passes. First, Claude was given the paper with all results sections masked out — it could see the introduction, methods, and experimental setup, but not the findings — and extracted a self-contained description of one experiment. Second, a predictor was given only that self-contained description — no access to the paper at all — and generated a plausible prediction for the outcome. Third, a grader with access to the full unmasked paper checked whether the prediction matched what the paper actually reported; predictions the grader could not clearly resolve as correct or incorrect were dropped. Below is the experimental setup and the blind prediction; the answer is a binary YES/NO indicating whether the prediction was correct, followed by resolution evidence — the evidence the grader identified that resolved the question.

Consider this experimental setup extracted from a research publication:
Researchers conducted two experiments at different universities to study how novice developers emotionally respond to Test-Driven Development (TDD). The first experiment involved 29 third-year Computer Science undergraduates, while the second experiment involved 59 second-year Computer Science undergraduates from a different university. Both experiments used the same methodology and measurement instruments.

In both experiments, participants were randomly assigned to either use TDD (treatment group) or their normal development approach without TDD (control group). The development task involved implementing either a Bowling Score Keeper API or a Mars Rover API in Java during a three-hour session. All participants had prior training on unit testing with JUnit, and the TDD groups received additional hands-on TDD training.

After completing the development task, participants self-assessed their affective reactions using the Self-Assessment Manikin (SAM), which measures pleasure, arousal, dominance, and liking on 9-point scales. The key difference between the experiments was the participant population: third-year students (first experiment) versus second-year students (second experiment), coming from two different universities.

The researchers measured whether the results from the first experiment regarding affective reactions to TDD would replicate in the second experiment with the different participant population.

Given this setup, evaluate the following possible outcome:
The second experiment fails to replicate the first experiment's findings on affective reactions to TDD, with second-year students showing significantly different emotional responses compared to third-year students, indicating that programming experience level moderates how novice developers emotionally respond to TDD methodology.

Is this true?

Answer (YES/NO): NO